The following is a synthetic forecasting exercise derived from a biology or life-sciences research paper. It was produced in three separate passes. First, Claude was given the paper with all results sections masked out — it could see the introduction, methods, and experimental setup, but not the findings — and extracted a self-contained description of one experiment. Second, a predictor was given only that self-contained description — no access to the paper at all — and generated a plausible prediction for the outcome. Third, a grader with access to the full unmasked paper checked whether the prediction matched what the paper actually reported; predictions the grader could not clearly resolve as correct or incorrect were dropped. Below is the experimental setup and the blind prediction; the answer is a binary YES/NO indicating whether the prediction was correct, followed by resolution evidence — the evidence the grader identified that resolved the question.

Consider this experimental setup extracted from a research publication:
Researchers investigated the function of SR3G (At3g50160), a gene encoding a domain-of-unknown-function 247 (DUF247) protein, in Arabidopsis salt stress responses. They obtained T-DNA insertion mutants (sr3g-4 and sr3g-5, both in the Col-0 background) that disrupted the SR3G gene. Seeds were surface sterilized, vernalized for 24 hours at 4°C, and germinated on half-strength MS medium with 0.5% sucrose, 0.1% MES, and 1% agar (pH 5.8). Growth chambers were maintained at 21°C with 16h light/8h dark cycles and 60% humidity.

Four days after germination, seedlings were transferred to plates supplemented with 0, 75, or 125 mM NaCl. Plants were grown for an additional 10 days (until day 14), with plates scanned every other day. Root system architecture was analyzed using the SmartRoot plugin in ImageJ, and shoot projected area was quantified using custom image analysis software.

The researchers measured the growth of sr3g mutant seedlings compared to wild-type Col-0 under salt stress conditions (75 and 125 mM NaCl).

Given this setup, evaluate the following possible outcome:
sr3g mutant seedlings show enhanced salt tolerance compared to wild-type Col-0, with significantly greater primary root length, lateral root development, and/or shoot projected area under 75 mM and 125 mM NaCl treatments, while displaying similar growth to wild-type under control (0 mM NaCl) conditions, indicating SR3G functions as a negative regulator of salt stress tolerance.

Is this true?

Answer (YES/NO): NO